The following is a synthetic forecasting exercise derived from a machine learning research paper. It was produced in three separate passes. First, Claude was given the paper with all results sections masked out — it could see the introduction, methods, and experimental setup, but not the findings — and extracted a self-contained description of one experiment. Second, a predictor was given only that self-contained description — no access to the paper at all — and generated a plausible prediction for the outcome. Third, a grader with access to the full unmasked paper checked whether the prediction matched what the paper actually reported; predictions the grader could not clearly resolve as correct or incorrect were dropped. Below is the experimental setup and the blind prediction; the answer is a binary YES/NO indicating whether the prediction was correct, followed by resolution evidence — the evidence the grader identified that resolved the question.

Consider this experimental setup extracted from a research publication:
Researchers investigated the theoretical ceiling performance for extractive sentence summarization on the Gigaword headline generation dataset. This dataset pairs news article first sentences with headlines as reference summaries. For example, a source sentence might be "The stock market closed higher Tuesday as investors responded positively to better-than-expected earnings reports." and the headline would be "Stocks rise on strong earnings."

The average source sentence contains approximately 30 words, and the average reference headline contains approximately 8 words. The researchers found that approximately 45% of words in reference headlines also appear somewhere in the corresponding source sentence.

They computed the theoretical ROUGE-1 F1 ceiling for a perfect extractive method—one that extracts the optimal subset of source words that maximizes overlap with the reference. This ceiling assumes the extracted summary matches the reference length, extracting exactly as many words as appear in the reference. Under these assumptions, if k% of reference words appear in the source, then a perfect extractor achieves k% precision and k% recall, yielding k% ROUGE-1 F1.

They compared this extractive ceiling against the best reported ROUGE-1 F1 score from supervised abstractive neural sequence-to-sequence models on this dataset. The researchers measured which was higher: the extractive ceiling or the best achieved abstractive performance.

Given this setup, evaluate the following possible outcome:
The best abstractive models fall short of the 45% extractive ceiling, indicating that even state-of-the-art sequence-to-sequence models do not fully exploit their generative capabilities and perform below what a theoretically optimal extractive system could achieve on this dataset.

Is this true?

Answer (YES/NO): YES